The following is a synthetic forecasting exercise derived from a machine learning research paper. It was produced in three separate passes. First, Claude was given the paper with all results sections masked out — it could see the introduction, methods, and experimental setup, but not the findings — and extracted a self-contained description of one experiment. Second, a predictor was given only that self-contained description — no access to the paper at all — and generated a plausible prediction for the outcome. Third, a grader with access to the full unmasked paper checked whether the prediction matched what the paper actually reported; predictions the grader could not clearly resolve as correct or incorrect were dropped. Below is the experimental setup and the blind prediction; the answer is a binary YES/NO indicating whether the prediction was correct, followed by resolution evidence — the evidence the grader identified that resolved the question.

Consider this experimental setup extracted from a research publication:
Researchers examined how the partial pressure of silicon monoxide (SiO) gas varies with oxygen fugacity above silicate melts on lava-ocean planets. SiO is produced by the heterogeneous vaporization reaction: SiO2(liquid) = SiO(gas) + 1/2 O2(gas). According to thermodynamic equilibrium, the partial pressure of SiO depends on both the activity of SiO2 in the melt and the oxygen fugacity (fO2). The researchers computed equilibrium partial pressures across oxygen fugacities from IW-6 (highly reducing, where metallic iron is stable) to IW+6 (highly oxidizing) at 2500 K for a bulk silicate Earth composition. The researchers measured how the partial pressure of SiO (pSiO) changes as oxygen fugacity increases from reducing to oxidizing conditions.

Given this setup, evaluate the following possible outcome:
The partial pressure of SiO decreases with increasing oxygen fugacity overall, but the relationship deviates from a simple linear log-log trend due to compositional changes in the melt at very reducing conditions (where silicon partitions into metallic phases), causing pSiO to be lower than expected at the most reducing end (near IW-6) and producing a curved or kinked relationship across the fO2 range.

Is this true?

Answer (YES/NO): NO